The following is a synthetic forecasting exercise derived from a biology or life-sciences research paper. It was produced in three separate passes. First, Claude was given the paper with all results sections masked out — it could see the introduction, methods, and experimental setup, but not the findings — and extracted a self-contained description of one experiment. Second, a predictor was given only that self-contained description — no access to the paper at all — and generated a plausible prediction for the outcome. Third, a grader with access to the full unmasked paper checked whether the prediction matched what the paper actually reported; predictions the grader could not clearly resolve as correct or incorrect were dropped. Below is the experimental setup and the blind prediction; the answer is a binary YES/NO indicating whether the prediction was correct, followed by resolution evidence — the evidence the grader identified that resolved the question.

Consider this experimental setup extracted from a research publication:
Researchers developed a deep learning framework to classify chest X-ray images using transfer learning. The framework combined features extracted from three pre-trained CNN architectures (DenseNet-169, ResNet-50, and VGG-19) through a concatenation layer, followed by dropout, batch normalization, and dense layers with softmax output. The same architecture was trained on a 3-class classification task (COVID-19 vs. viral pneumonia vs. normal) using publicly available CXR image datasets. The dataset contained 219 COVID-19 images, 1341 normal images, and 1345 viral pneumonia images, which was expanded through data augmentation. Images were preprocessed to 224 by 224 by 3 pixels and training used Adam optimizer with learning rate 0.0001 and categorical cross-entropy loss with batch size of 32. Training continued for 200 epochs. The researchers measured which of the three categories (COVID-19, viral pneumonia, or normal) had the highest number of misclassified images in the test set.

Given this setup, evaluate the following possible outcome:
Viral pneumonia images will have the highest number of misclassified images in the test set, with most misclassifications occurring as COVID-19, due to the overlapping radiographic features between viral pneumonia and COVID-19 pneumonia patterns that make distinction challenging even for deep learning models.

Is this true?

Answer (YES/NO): NO